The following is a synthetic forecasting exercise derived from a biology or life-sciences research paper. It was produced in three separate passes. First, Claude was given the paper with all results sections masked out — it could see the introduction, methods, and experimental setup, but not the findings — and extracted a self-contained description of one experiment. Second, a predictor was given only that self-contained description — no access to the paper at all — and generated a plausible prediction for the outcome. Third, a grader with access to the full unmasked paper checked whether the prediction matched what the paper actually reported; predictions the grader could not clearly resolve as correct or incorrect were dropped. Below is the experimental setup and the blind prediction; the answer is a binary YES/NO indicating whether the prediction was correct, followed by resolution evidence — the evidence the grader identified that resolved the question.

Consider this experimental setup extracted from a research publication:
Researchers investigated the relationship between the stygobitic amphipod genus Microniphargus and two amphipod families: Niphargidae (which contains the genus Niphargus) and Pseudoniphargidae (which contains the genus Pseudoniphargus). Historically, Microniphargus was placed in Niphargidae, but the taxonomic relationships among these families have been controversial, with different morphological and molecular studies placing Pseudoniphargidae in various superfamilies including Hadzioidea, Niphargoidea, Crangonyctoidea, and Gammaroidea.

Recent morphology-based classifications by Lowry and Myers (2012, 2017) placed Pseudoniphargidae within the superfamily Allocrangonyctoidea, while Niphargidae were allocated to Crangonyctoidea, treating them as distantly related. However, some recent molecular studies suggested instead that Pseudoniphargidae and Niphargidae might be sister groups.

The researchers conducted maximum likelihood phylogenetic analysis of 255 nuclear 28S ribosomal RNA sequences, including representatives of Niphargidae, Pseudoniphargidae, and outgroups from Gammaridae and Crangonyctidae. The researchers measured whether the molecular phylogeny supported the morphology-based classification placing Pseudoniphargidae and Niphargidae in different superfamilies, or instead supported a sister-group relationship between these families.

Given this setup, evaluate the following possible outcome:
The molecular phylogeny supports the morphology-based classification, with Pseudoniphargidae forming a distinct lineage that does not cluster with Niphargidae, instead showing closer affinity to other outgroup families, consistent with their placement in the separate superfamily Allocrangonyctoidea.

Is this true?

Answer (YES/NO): NO